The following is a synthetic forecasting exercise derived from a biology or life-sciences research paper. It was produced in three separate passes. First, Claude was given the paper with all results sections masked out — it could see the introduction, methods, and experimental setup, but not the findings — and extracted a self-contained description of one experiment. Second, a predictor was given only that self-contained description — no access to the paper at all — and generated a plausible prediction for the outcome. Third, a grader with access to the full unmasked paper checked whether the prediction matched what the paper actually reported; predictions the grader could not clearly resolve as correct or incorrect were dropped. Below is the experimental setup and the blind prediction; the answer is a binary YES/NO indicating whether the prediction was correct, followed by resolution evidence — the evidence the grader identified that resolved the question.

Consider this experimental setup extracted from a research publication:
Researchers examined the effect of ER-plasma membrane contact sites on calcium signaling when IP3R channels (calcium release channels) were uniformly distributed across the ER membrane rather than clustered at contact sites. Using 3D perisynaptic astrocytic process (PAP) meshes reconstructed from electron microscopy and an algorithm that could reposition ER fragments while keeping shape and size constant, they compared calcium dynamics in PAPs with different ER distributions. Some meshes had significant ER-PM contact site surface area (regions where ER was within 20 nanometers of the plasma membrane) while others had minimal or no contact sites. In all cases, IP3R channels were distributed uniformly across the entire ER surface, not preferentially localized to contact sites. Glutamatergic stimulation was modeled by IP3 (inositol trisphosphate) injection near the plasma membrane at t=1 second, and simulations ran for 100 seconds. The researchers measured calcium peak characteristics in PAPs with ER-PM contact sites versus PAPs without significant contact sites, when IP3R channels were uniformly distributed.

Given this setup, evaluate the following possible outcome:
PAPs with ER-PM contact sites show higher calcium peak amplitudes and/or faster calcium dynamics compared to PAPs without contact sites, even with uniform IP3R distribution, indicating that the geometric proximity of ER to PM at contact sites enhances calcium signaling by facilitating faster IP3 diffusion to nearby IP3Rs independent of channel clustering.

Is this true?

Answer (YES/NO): NO